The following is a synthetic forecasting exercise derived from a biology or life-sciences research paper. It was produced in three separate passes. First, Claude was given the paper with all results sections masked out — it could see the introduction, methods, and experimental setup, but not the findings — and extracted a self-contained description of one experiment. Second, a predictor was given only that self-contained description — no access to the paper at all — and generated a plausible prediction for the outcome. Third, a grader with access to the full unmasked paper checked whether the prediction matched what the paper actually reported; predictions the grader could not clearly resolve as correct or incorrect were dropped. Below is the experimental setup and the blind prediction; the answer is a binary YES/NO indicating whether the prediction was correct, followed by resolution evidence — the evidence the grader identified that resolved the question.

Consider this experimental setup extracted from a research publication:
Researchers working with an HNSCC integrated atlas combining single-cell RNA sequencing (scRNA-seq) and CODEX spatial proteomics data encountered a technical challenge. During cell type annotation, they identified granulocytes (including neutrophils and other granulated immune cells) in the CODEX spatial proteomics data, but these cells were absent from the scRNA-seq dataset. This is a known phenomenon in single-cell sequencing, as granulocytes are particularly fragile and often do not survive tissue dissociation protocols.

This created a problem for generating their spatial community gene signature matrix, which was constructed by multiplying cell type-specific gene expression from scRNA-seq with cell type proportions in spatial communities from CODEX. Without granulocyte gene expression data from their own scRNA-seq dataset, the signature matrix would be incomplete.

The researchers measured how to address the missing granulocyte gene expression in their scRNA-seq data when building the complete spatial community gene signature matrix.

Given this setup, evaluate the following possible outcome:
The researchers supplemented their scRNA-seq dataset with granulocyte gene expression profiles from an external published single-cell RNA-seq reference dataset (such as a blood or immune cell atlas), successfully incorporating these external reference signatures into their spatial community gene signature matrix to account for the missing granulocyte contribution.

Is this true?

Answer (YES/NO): NO